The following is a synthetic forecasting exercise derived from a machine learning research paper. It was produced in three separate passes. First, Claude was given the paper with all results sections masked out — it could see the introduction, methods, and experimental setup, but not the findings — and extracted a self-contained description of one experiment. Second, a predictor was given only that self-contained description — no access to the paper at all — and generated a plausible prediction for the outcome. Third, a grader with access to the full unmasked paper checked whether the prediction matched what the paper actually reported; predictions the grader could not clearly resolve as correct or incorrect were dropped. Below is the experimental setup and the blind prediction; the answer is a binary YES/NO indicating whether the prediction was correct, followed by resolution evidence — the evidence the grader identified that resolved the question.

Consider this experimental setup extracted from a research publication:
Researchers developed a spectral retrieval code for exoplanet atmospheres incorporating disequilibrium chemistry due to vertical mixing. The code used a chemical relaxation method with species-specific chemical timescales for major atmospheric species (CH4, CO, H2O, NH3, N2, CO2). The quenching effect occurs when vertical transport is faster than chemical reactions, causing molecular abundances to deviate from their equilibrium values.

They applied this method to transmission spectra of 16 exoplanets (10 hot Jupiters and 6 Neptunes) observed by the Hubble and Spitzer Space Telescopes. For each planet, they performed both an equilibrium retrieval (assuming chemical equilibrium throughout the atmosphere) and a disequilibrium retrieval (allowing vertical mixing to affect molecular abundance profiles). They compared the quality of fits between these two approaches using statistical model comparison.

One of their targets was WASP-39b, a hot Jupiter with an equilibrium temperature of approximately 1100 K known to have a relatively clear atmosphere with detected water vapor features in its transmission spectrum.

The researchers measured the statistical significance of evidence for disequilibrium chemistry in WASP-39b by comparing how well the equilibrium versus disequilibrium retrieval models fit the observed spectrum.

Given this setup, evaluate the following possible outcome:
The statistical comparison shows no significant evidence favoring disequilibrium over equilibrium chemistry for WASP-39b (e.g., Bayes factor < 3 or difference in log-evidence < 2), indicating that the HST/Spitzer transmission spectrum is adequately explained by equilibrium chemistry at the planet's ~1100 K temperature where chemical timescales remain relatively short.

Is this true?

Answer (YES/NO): NO